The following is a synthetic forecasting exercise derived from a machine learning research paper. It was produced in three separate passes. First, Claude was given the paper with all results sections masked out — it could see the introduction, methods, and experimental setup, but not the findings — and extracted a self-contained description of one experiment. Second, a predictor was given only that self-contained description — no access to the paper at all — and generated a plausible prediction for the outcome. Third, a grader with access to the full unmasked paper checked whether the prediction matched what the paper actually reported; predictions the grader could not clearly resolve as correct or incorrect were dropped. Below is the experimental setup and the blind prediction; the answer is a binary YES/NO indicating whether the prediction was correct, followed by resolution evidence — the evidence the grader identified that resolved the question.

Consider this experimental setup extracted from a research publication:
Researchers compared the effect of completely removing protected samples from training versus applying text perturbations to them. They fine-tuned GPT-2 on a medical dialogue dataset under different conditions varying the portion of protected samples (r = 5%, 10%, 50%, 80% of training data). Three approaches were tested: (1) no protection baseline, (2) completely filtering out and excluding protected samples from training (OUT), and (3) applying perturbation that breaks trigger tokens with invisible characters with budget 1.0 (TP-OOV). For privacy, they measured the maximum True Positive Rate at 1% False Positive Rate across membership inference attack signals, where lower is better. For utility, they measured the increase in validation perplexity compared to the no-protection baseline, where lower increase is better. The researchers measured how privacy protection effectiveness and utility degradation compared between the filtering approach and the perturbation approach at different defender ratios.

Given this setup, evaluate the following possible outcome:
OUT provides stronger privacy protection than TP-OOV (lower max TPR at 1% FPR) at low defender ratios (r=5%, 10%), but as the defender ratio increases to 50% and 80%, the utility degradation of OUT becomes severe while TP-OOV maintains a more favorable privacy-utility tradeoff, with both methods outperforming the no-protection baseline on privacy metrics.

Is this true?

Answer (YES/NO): NO